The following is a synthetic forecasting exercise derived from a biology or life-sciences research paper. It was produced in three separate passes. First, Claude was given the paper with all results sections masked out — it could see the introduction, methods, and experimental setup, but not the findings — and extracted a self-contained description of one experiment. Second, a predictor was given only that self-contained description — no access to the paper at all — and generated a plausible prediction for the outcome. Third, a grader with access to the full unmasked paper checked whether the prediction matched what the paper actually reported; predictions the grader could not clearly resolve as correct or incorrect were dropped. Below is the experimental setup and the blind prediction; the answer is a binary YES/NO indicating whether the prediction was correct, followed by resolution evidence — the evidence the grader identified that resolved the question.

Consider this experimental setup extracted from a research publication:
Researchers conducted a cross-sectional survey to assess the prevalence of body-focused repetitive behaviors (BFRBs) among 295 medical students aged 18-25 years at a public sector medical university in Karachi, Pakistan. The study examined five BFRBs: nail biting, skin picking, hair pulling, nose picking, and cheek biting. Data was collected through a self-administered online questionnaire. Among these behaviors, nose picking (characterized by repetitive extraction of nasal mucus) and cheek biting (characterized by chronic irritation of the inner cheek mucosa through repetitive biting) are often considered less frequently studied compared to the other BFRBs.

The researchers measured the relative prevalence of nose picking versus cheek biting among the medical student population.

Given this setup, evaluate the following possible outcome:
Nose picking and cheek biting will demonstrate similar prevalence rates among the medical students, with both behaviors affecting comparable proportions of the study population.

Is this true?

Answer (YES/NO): NO